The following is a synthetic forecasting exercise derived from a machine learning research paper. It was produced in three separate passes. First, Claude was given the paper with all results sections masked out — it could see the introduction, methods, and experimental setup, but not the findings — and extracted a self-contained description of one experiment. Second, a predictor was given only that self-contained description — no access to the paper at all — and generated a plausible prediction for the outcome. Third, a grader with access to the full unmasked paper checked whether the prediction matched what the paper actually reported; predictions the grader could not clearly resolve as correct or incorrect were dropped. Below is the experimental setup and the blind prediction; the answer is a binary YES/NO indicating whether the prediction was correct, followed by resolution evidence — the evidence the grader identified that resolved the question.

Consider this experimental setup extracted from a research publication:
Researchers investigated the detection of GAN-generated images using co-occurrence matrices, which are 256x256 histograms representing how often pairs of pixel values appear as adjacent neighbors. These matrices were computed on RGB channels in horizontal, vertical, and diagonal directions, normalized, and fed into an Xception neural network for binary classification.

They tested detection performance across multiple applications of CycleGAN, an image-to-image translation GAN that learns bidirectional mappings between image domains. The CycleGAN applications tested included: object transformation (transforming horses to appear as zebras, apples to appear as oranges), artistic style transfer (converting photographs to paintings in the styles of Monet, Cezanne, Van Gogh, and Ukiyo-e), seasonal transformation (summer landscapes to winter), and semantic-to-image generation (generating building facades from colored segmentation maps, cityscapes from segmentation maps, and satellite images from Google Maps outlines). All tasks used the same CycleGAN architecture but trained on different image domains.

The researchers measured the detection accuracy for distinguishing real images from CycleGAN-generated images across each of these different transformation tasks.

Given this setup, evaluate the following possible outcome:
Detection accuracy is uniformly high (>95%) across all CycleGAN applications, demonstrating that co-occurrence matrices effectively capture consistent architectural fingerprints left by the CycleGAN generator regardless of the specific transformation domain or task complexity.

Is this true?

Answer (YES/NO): NO